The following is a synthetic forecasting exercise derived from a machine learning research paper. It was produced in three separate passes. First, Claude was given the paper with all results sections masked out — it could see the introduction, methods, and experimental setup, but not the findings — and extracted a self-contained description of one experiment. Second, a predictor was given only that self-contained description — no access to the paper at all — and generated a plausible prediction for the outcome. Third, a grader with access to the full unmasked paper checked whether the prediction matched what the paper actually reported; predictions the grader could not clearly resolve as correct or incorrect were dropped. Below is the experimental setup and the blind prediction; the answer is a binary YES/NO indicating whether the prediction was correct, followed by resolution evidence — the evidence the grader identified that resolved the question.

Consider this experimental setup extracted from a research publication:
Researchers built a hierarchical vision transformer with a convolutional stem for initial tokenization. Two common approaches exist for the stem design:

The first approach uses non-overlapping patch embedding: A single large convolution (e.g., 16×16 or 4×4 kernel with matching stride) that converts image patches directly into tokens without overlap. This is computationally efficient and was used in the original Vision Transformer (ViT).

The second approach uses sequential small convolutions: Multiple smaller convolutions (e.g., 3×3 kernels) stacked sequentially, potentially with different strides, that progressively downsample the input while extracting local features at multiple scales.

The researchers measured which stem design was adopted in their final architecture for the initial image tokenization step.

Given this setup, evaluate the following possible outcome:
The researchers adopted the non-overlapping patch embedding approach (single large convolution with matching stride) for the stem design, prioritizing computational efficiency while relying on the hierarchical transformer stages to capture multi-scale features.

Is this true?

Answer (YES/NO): NO